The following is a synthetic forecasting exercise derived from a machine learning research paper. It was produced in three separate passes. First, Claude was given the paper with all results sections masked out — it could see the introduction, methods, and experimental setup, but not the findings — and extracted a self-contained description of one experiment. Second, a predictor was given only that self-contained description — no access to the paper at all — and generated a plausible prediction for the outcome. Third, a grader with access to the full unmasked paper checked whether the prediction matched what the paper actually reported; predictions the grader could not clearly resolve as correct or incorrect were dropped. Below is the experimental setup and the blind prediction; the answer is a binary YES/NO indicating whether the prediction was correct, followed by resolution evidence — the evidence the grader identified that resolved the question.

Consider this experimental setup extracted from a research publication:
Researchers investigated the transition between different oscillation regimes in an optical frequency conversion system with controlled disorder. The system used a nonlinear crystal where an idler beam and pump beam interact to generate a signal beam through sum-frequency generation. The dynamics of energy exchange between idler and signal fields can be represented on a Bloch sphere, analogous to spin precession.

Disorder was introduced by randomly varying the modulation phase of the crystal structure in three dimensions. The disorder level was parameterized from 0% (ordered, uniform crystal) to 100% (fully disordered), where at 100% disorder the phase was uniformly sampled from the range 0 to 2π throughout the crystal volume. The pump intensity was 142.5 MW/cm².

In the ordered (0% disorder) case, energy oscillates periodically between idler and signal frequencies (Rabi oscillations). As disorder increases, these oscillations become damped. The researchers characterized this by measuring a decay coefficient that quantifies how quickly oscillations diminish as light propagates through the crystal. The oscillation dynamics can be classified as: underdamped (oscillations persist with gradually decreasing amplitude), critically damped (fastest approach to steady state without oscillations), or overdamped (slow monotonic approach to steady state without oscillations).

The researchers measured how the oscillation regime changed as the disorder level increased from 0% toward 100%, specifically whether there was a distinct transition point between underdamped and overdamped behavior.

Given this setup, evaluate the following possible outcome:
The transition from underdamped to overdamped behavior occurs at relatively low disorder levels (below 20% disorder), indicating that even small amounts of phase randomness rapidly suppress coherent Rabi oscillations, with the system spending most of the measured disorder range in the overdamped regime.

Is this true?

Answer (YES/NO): NO